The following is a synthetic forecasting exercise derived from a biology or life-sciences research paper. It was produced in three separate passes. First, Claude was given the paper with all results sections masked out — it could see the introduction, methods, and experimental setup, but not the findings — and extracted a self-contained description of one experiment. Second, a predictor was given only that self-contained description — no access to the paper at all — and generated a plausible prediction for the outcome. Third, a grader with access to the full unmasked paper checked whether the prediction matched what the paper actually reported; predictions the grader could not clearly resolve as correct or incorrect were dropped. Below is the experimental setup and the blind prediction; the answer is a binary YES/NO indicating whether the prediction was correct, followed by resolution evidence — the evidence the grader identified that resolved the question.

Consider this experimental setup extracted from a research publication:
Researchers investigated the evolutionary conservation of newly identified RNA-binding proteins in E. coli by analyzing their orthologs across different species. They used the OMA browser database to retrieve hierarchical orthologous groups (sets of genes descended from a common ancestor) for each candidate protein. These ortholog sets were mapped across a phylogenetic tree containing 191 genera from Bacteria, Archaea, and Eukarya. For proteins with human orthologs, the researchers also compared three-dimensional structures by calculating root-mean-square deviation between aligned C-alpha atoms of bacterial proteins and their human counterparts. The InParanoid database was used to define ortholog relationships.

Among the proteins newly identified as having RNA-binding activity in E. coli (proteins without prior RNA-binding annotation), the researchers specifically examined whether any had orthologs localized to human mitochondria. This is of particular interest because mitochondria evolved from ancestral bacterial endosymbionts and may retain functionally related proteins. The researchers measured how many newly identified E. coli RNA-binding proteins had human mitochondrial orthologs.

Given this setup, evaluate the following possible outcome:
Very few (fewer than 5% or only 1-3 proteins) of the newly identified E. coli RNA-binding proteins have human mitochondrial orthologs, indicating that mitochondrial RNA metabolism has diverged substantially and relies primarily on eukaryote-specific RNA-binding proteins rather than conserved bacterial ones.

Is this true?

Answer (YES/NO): NO